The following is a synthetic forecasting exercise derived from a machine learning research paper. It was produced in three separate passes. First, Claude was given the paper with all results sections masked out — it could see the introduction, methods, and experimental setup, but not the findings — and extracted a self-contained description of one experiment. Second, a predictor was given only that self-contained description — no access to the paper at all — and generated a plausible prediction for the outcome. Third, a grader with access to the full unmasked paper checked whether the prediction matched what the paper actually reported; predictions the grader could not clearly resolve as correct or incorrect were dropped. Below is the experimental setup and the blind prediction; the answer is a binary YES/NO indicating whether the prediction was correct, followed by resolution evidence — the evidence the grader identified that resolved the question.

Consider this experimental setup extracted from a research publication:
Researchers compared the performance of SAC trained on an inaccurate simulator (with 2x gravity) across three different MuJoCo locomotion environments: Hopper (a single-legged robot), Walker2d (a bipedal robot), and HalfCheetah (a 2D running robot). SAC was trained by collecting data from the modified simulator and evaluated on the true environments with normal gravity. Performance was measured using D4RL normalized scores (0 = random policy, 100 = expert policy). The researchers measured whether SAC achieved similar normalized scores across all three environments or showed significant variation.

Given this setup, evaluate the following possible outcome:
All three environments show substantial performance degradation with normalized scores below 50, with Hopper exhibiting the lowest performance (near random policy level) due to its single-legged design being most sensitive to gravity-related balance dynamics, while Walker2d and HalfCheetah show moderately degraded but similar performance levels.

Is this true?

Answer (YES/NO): NO